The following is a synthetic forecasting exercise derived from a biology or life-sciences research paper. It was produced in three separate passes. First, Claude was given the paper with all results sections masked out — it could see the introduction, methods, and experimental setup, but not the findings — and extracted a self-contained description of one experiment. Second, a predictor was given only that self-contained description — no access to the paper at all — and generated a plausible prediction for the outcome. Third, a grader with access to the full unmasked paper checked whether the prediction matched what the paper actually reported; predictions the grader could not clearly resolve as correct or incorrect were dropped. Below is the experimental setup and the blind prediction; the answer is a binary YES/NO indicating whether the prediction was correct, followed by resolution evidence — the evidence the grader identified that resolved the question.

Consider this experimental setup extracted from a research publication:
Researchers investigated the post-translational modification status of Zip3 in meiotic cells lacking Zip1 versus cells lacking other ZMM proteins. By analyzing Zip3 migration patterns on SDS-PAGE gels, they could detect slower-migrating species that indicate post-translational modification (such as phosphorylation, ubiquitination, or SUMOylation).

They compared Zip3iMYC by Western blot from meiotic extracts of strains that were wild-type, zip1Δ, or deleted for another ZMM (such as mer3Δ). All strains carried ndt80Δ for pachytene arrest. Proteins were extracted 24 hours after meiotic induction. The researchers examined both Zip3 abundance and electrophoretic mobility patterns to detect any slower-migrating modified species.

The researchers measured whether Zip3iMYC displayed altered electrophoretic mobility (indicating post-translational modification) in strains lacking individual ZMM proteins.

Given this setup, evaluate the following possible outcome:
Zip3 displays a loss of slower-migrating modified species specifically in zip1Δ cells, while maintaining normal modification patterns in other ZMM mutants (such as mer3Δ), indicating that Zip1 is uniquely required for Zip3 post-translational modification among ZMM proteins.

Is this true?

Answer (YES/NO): NO